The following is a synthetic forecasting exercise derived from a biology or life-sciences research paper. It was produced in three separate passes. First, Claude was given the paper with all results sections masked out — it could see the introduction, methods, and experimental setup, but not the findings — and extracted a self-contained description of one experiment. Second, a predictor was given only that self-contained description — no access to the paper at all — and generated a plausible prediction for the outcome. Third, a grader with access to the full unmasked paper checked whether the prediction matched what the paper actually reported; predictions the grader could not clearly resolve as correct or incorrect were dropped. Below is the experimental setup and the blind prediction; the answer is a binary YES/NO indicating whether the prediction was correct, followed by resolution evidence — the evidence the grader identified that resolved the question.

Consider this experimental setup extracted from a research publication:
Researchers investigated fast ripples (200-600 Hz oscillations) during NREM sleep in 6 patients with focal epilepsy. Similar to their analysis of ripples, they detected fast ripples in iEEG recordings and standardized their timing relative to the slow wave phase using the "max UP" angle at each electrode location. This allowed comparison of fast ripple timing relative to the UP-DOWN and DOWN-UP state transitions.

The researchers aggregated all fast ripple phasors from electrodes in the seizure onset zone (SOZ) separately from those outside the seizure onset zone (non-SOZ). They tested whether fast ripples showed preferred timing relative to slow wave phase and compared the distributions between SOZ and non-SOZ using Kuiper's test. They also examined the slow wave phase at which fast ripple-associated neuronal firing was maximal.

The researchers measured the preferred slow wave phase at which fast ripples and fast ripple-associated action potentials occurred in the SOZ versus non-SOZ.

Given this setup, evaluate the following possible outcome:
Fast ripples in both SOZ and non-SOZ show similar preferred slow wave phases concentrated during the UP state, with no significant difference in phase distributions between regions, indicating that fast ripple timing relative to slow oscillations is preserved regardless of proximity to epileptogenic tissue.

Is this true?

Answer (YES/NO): NO